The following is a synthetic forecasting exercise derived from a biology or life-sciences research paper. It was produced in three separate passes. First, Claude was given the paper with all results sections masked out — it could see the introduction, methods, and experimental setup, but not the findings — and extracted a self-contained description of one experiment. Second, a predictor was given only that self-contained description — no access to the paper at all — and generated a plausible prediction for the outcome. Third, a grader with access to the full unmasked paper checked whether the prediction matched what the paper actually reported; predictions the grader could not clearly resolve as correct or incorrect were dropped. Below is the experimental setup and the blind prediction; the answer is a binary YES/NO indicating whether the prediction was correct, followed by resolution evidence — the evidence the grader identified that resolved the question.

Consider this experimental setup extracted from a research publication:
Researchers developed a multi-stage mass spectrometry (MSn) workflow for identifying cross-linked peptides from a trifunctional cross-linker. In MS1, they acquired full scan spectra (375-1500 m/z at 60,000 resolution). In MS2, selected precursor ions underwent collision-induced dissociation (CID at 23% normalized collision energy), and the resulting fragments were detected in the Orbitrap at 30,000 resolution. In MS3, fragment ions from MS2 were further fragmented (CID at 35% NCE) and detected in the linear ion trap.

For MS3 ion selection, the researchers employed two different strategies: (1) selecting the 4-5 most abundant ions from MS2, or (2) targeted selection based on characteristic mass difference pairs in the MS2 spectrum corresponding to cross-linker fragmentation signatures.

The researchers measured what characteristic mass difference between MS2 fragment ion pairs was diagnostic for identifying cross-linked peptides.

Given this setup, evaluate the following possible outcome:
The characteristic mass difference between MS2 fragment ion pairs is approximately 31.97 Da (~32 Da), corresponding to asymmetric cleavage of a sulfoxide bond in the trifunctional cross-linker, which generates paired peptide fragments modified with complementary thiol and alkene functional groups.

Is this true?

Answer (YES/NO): NO